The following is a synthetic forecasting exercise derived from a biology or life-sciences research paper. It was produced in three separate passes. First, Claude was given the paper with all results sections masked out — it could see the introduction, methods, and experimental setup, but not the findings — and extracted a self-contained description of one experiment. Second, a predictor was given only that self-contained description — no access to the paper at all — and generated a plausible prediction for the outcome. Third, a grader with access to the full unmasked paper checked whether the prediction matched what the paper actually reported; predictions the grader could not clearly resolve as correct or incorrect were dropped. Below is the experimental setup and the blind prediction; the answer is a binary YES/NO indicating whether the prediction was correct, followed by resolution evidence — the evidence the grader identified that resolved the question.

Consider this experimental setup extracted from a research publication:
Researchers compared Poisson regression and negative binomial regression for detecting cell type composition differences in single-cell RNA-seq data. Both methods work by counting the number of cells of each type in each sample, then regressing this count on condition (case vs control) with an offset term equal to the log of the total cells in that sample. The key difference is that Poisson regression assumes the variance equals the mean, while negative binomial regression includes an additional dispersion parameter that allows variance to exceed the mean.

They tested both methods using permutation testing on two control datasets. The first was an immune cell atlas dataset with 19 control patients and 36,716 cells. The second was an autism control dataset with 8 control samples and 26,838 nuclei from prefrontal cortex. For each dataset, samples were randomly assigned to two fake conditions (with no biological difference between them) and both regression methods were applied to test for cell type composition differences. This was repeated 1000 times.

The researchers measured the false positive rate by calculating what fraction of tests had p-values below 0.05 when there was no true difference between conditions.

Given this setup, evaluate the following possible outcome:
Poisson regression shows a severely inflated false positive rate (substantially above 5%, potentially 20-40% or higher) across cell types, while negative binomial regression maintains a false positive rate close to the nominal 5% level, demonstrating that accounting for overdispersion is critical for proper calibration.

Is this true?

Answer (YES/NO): NO